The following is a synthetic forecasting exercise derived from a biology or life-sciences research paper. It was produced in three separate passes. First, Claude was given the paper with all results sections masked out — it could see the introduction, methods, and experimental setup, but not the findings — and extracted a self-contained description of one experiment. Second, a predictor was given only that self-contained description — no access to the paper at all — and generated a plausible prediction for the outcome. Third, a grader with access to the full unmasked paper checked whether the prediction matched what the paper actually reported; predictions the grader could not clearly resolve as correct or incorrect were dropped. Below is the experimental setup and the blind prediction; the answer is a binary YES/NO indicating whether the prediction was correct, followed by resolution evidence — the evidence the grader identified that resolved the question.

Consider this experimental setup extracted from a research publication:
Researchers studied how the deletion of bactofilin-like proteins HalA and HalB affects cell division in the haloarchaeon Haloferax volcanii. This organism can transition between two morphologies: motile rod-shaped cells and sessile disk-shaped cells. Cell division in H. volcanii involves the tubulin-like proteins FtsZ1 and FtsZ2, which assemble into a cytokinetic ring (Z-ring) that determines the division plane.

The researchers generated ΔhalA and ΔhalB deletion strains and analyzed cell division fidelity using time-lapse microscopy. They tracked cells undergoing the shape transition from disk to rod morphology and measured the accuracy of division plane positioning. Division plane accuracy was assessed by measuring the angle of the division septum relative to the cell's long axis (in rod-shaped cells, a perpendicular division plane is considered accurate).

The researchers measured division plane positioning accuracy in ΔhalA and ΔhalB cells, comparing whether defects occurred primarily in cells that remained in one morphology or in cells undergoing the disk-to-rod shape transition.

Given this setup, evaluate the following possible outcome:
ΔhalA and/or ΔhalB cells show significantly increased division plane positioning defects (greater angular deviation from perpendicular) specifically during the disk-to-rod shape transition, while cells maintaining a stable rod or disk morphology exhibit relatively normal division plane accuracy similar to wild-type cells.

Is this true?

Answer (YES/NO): NO